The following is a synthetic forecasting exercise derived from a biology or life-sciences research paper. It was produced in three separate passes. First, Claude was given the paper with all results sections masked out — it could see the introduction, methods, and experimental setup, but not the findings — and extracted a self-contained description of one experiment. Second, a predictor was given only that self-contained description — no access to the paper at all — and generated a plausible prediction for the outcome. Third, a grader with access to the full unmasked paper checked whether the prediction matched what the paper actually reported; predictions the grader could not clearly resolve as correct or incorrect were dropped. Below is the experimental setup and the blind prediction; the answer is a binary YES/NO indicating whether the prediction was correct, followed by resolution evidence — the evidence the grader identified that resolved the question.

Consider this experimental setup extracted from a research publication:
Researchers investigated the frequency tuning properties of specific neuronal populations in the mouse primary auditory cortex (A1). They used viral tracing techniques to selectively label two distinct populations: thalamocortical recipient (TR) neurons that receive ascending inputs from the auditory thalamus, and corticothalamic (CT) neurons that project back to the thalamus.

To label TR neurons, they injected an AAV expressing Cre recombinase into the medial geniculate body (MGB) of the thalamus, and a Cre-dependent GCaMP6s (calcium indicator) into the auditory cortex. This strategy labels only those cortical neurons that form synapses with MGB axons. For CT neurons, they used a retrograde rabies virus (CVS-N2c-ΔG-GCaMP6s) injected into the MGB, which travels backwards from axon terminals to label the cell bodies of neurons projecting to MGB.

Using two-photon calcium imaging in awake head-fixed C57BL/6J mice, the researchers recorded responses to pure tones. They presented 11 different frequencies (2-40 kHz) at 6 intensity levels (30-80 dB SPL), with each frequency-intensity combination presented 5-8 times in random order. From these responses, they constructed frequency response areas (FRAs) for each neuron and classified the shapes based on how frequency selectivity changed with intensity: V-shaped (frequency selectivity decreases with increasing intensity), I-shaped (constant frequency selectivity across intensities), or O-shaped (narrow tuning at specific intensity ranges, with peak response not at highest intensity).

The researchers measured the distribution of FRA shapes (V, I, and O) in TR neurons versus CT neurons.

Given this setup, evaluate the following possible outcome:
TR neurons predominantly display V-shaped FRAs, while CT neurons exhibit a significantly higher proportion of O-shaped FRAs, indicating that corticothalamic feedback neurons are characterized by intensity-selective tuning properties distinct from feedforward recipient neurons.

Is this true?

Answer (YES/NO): NO